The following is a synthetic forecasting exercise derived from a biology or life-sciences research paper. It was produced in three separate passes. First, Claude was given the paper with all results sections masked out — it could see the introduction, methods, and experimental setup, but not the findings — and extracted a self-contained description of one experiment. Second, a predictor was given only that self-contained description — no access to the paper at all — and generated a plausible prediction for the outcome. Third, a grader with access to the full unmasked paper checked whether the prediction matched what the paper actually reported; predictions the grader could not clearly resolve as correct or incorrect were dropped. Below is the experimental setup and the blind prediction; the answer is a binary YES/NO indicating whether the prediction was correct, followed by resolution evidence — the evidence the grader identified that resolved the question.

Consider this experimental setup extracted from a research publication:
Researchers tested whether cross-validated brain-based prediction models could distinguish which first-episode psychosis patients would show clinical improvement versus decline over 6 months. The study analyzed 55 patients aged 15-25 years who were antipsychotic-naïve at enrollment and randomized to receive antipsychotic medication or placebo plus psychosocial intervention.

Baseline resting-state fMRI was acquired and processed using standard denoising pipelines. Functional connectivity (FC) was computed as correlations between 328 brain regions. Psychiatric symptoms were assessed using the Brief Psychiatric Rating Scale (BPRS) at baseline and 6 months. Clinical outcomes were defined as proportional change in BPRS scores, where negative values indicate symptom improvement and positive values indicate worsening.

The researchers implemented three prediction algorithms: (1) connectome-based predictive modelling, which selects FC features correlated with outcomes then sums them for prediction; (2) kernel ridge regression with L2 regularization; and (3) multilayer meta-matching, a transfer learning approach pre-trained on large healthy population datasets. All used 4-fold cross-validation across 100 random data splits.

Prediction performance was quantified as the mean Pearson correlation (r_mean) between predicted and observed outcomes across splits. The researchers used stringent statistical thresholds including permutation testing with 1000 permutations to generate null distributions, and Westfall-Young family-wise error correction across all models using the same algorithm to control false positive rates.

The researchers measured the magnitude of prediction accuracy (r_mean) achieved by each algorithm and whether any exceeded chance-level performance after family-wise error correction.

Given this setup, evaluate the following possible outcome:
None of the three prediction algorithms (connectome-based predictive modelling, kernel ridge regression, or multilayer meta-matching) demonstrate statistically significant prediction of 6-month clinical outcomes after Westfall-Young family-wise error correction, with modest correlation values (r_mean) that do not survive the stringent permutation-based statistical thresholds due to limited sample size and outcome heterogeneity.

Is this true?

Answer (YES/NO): YES